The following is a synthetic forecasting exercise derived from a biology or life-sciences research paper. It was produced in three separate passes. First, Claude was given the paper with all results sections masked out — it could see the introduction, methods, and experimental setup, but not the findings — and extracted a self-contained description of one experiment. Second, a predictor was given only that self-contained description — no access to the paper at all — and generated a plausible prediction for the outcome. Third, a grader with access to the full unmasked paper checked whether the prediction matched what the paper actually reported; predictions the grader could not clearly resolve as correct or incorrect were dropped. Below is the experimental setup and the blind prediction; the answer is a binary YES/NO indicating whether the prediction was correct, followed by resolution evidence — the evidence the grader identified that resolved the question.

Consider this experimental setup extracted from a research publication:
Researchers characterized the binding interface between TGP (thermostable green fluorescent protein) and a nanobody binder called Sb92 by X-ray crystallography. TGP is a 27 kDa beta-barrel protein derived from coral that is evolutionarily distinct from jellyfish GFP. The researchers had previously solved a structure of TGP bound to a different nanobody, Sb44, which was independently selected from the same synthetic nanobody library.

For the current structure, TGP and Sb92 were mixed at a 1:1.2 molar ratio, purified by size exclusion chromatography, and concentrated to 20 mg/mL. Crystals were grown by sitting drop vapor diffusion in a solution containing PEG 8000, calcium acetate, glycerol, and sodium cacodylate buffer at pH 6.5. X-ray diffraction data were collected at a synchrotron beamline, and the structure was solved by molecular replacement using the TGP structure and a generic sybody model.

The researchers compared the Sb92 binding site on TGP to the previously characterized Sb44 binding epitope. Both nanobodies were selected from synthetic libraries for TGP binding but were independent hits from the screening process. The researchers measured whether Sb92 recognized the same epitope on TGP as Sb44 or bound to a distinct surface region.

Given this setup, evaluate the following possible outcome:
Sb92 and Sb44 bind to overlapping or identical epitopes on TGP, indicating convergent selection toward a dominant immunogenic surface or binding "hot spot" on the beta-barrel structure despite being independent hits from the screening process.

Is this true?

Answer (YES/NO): NO